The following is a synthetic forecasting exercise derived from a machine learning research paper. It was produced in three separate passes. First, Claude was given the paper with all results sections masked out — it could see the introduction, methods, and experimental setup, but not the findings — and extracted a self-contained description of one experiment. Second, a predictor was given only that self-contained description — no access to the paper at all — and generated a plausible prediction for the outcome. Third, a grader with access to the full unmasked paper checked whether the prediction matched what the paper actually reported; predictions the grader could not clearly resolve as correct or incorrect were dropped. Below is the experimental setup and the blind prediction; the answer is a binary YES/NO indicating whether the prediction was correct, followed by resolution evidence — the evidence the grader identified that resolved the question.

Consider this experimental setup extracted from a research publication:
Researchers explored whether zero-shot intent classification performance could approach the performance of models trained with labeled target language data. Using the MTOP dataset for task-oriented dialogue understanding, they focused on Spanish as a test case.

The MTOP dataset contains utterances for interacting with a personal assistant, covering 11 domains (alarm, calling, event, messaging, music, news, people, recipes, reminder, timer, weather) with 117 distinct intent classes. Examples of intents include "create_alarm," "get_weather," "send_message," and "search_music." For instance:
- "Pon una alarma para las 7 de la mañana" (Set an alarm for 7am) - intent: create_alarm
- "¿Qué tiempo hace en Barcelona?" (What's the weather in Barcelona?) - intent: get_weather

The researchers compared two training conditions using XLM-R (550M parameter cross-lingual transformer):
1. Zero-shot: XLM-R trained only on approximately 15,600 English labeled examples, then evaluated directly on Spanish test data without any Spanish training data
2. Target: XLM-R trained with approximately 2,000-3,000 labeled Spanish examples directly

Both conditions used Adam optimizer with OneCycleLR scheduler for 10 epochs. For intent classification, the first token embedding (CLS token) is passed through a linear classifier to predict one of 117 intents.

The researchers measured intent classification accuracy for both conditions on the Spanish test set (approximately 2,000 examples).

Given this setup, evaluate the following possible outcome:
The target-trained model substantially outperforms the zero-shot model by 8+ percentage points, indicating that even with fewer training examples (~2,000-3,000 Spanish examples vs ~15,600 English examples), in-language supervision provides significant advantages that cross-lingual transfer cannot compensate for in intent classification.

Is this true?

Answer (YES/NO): NO